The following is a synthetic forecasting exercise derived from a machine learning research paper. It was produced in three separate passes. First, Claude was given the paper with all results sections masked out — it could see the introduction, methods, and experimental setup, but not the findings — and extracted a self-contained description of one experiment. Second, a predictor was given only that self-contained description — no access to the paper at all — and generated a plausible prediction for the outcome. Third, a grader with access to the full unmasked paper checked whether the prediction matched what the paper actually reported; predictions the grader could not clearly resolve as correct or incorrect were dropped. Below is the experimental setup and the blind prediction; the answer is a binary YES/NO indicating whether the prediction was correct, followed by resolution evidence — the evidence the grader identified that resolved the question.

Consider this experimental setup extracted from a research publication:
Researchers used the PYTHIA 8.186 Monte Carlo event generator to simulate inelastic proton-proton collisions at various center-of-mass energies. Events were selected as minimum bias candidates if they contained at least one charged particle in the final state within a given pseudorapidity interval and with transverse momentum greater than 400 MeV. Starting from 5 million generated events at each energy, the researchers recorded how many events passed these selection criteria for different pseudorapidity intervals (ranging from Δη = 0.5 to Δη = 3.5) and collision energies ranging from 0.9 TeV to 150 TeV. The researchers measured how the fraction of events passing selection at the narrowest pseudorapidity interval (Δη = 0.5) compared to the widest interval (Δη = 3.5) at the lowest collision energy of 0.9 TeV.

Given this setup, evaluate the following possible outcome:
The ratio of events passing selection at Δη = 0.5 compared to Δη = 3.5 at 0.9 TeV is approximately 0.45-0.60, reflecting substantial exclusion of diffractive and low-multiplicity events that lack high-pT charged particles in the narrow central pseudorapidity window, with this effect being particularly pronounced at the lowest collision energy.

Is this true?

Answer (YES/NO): NO